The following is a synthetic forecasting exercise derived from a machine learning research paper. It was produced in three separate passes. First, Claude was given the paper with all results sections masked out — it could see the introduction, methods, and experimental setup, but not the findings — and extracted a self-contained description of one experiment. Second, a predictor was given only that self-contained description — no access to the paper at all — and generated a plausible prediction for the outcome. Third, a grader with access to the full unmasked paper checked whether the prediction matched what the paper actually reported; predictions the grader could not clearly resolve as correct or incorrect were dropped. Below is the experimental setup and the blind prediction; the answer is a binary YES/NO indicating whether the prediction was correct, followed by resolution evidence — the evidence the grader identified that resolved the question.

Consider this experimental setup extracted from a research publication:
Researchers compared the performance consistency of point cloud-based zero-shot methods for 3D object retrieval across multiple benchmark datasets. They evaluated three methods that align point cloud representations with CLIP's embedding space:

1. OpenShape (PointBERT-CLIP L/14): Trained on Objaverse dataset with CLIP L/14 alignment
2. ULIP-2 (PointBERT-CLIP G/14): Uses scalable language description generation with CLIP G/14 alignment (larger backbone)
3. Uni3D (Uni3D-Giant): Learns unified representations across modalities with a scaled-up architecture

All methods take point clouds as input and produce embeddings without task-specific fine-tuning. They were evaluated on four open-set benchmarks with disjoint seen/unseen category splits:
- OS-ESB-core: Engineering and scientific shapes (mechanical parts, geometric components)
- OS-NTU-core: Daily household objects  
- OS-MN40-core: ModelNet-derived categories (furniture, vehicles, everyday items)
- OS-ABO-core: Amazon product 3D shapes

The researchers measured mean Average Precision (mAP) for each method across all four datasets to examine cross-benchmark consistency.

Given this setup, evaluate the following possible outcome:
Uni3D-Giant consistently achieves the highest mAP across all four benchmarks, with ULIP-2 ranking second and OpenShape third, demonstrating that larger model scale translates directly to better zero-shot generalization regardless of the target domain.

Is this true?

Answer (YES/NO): NO